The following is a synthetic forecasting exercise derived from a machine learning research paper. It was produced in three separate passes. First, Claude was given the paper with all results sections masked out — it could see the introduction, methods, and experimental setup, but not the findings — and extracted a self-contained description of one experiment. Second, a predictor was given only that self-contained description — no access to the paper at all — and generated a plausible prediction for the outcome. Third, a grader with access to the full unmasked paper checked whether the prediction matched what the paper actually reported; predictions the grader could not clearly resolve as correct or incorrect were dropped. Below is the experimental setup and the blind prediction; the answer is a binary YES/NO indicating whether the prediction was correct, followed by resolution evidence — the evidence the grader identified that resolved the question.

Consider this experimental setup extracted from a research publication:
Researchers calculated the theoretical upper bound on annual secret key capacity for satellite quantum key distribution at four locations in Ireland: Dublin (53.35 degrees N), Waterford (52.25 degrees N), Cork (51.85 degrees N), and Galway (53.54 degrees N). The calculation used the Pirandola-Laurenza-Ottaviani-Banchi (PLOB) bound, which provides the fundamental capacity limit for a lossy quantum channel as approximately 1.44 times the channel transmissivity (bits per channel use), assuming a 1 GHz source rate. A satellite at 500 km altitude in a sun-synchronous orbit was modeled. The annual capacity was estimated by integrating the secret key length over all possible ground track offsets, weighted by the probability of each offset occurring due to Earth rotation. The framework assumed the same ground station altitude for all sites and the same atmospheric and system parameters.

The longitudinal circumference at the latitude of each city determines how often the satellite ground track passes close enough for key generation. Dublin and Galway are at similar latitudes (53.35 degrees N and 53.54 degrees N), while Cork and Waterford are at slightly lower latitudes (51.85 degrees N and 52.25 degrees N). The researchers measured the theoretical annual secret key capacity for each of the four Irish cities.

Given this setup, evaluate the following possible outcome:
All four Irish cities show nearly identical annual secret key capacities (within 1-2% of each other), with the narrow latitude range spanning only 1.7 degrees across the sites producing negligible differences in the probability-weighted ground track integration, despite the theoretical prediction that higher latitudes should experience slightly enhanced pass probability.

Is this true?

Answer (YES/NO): NO